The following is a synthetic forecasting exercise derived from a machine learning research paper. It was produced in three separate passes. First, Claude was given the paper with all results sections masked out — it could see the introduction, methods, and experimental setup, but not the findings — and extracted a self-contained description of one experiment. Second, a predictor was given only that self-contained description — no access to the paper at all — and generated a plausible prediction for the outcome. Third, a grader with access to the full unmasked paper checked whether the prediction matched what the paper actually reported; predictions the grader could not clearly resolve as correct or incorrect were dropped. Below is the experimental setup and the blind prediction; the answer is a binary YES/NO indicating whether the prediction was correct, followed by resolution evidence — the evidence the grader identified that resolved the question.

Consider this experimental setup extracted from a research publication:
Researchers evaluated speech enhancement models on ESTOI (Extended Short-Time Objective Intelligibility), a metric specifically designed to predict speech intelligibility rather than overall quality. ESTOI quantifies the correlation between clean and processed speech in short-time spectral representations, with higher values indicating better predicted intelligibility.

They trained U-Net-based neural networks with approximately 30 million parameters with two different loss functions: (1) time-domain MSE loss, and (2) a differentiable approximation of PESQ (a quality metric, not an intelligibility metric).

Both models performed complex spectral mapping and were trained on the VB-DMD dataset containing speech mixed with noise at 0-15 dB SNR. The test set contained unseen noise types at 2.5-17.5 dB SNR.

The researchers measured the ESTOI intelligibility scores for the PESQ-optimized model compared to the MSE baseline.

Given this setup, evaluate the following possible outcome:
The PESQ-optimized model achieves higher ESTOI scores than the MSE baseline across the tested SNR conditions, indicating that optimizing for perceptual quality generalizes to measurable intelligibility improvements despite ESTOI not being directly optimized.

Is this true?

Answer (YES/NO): NO